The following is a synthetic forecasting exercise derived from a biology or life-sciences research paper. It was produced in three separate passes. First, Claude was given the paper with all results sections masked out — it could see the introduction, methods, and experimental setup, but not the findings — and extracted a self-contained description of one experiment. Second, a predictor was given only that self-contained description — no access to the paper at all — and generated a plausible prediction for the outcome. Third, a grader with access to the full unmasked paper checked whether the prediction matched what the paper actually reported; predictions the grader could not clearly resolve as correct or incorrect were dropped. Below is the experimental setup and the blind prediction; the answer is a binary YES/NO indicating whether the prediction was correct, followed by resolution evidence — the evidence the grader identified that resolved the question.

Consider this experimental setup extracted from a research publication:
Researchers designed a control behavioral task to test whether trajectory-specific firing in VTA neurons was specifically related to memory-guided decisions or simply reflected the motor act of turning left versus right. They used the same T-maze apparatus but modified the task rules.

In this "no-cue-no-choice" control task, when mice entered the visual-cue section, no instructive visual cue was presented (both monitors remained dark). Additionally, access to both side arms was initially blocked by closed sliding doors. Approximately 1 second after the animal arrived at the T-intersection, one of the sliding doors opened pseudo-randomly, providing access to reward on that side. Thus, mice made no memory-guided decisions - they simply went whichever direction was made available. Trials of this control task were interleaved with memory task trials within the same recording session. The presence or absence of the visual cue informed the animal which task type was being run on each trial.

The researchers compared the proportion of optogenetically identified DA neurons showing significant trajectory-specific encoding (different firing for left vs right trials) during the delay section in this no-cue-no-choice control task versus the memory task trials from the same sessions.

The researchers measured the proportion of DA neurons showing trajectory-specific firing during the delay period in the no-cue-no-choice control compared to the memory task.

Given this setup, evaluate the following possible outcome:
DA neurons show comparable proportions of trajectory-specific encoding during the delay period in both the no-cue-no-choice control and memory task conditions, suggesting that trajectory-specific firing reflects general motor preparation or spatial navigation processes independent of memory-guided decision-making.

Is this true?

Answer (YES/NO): NO